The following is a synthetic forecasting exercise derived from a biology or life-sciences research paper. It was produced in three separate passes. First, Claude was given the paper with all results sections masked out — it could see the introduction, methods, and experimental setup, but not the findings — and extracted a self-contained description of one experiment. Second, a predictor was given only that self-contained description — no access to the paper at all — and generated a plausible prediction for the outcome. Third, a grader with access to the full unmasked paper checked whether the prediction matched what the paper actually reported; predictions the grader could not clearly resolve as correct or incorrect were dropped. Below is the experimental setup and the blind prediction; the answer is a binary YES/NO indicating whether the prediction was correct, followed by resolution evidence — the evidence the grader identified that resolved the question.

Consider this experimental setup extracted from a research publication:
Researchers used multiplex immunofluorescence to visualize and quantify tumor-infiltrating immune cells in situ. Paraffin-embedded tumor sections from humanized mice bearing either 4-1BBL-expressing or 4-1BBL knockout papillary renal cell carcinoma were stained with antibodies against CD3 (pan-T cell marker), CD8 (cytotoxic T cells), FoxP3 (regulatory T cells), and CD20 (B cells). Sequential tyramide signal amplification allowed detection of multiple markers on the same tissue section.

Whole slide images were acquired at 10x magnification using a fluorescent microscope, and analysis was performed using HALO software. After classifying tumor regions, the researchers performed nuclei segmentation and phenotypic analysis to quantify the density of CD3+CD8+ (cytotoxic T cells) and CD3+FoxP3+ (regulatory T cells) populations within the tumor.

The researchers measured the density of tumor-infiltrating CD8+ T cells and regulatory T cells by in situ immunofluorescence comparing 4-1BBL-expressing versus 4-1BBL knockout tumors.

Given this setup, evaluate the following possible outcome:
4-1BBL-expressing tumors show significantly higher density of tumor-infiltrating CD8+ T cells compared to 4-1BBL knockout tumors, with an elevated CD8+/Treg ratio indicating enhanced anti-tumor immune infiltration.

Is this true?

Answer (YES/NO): NO